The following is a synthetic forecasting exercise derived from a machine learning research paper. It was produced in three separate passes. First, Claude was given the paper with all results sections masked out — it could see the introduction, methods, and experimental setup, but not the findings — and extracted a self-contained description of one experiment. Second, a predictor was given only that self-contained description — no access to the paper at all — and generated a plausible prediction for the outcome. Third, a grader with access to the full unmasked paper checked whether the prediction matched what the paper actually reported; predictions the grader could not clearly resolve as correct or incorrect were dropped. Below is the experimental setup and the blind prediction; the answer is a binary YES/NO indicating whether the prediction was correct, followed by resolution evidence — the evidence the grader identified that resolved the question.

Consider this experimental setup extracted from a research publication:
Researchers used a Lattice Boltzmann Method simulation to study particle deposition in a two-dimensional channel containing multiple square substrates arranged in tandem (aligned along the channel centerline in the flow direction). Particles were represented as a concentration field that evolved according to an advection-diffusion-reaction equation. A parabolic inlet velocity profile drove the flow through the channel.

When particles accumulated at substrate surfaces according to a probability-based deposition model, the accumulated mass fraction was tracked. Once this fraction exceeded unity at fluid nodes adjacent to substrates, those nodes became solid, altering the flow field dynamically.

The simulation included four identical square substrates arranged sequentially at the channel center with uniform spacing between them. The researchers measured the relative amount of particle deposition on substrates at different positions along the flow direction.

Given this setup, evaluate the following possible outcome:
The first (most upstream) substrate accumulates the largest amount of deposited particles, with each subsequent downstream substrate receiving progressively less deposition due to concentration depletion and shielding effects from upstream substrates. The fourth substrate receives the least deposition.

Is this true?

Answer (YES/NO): YES